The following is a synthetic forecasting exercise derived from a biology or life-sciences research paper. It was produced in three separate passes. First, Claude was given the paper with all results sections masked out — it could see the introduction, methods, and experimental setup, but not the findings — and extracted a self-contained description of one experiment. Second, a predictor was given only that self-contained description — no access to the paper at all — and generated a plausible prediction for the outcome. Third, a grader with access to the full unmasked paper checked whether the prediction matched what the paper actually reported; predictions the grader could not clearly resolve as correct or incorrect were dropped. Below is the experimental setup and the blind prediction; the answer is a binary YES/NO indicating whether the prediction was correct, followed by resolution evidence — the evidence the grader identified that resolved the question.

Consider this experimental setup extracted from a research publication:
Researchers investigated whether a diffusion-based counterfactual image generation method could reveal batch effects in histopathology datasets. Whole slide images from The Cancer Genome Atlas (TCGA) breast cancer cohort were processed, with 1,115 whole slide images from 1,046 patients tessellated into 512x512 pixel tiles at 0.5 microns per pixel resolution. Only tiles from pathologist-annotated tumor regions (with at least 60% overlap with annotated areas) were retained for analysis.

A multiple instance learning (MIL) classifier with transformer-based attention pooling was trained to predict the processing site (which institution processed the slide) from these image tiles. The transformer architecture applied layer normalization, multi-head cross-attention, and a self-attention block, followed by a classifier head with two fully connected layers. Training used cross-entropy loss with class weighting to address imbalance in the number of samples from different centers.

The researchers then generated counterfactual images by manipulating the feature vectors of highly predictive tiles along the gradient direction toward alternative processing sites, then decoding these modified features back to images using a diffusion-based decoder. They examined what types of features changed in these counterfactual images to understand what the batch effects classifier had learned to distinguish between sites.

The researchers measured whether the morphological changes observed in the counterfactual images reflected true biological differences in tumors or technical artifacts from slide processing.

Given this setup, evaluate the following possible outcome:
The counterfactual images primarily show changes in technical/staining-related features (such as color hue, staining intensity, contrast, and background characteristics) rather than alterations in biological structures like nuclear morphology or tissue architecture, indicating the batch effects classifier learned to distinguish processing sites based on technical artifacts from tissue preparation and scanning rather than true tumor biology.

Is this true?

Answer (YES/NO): NO